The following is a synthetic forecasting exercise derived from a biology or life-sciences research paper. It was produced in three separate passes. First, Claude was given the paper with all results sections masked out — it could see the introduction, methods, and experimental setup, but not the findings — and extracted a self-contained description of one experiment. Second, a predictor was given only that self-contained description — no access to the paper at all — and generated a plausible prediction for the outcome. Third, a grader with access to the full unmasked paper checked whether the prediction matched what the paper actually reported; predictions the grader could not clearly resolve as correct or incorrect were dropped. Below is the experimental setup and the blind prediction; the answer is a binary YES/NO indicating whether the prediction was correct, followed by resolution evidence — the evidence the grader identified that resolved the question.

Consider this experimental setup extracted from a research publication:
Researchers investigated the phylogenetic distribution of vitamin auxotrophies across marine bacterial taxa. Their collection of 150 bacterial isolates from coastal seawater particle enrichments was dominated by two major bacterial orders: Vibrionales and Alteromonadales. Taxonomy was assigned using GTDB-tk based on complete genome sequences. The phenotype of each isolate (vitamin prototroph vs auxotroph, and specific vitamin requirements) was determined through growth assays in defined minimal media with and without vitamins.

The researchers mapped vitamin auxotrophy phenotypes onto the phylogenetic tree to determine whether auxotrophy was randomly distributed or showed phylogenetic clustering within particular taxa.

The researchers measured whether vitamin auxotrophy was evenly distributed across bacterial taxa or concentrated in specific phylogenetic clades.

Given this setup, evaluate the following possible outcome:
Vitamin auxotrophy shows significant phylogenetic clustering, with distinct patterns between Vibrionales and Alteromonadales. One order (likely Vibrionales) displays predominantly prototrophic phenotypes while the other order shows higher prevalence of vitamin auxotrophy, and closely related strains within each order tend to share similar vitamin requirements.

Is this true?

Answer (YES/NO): NO